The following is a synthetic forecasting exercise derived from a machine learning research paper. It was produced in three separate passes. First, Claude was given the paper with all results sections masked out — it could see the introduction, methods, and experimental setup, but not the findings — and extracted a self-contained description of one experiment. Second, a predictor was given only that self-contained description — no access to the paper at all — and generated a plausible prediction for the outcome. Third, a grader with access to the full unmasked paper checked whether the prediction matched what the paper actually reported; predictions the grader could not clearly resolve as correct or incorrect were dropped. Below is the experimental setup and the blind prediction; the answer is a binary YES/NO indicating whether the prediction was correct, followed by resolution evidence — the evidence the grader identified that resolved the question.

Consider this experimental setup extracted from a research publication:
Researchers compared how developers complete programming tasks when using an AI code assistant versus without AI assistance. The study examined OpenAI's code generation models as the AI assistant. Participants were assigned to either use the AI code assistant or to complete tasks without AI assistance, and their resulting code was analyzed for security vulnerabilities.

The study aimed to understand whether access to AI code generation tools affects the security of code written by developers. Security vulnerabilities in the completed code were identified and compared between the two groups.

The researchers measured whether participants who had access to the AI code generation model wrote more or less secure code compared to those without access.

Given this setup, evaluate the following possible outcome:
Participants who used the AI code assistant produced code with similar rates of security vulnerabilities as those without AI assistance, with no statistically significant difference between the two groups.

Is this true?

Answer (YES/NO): NO